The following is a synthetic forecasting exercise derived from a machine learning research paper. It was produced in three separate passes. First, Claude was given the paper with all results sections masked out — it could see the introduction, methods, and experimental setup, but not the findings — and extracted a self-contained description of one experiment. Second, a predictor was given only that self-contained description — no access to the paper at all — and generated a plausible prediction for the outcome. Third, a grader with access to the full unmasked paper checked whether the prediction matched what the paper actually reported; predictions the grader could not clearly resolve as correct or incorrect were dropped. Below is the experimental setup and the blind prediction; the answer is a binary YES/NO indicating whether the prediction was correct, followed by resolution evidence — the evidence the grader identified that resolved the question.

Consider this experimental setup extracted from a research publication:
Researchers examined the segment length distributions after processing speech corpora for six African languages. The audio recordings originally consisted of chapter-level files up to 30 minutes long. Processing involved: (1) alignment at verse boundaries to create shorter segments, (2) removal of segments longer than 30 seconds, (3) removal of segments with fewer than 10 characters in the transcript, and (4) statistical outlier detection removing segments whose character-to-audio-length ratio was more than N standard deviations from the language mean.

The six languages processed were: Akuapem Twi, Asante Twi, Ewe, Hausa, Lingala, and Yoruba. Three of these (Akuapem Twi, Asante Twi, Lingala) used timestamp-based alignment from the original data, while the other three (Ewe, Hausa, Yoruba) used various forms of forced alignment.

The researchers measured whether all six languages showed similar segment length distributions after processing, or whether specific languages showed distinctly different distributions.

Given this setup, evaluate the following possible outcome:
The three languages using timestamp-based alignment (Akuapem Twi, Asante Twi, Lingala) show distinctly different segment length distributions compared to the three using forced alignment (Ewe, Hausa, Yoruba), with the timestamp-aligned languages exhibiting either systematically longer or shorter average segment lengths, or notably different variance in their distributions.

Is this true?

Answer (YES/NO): NO